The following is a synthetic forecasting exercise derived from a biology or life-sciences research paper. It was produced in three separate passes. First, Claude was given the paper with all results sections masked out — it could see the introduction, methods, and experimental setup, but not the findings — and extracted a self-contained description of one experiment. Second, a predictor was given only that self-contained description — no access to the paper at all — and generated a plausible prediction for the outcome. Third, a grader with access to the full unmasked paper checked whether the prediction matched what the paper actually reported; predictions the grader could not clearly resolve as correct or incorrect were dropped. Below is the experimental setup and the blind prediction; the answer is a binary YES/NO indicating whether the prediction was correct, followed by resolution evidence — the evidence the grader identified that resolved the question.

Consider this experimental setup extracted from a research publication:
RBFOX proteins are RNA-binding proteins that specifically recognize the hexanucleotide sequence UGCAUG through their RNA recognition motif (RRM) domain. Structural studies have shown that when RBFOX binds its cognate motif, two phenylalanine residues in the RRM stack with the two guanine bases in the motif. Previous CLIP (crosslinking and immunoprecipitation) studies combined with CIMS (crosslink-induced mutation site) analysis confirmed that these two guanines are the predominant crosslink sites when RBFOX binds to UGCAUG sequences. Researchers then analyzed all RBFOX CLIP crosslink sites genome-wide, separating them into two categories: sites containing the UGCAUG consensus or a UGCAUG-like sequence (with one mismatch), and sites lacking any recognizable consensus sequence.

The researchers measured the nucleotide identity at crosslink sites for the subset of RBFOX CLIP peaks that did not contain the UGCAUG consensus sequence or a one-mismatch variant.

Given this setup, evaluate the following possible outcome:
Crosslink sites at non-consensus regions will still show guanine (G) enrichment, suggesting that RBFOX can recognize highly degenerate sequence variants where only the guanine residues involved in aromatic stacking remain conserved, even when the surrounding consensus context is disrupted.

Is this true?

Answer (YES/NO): NO